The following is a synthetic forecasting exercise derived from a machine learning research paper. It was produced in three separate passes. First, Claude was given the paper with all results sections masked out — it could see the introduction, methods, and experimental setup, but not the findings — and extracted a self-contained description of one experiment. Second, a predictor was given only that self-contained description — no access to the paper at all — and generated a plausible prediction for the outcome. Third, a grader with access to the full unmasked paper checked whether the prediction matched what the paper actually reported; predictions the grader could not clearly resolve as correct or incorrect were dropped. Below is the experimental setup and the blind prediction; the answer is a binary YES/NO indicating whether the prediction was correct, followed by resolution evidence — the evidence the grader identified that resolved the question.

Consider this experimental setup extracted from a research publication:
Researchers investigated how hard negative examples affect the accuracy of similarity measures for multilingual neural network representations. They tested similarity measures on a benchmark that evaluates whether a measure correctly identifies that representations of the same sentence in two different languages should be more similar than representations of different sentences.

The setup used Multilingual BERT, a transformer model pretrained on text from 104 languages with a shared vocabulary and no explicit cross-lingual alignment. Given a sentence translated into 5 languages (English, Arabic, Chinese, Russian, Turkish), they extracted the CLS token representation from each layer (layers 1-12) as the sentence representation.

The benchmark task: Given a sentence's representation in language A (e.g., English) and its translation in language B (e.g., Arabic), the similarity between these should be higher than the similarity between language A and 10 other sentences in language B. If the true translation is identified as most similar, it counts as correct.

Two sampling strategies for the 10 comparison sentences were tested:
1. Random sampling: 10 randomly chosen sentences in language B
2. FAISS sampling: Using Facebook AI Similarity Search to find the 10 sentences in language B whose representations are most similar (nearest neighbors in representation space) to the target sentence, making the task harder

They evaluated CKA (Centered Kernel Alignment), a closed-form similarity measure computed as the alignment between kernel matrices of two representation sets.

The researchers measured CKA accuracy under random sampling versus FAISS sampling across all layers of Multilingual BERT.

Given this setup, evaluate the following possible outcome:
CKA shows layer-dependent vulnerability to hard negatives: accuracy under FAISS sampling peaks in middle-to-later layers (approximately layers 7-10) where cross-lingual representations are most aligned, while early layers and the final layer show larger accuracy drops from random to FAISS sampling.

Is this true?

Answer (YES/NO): NO